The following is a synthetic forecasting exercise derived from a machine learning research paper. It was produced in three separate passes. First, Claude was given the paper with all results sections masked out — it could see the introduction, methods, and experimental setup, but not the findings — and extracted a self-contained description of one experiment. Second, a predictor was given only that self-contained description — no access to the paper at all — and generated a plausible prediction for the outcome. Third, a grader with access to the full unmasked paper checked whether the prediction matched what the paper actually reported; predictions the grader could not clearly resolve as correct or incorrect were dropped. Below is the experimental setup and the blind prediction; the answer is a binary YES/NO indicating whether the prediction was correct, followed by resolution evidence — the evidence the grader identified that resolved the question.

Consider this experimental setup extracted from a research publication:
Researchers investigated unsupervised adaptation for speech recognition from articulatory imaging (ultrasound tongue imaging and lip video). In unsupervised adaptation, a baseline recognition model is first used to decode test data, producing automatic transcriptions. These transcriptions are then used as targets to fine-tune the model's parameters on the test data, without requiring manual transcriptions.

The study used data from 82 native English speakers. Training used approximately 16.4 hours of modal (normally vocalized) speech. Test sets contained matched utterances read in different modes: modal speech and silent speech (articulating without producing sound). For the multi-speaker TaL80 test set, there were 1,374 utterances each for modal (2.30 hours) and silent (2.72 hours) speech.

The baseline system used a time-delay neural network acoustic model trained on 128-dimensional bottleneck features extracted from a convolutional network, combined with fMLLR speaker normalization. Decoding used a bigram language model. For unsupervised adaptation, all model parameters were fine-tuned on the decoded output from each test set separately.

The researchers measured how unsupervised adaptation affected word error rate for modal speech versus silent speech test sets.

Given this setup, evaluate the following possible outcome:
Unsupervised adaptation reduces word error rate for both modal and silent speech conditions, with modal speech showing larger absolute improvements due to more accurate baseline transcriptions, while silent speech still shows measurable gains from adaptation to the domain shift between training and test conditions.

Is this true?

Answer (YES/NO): NO